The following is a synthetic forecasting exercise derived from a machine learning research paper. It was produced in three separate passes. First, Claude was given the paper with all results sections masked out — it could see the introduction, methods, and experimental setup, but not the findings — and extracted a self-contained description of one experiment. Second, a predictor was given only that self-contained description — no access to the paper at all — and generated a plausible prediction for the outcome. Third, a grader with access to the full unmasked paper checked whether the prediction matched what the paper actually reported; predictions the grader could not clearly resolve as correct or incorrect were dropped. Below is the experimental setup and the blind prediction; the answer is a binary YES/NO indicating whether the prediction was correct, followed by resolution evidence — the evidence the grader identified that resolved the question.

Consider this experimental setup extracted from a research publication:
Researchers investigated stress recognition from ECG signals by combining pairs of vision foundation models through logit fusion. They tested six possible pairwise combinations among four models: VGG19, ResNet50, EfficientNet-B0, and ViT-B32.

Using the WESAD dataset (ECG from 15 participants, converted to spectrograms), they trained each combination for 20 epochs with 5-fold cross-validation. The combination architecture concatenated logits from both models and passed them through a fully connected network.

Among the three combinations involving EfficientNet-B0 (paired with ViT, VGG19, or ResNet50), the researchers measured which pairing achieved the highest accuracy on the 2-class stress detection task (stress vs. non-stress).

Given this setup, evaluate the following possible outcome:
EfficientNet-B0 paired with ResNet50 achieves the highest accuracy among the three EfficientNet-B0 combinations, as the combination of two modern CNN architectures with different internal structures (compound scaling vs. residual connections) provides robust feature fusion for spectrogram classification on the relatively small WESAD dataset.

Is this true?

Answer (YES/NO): YES